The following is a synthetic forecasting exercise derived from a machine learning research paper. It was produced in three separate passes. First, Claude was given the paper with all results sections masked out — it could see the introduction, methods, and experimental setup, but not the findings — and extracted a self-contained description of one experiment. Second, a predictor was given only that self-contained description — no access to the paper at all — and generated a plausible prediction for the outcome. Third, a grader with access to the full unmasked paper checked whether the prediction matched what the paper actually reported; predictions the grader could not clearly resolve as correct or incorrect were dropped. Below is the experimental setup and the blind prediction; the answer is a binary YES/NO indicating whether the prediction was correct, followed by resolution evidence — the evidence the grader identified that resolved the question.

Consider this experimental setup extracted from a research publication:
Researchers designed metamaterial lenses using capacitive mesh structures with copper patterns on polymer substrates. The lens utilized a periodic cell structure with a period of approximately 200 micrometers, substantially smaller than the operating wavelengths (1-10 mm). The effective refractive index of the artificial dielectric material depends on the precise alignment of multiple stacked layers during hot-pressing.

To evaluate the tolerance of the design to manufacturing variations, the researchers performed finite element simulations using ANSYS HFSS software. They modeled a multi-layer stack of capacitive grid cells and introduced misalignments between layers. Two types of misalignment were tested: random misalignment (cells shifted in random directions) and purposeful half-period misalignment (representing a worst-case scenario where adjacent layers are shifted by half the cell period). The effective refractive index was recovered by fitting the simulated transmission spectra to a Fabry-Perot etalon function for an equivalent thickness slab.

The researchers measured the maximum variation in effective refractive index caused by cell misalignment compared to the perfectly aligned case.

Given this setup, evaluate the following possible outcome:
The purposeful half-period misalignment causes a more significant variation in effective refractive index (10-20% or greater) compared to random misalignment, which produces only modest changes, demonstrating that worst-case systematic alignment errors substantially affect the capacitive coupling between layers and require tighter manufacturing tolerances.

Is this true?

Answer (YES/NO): NO